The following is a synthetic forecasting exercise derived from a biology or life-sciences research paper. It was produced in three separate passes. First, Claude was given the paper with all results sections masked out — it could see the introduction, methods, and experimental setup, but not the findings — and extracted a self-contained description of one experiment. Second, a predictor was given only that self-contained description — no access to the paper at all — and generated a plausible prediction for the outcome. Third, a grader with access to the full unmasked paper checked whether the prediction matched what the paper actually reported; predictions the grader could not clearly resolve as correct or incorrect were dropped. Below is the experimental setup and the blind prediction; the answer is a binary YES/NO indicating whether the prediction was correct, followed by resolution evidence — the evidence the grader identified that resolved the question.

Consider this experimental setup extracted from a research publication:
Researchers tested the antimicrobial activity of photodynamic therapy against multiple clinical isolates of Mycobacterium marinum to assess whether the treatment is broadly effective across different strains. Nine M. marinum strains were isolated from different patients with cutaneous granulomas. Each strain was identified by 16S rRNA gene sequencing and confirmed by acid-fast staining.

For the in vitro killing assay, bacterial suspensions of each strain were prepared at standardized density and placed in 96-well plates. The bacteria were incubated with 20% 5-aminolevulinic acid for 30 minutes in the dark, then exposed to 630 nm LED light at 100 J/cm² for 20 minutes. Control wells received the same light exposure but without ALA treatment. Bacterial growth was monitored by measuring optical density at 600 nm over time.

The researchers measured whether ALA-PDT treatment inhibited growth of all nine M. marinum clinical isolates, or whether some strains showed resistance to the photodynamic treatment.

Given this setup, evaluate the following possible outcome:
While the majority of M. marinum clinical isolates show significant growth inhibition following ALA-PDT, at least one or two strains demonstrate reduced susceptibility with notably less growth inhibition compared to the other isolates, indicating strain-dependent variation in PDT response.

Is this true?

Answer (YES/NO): NO